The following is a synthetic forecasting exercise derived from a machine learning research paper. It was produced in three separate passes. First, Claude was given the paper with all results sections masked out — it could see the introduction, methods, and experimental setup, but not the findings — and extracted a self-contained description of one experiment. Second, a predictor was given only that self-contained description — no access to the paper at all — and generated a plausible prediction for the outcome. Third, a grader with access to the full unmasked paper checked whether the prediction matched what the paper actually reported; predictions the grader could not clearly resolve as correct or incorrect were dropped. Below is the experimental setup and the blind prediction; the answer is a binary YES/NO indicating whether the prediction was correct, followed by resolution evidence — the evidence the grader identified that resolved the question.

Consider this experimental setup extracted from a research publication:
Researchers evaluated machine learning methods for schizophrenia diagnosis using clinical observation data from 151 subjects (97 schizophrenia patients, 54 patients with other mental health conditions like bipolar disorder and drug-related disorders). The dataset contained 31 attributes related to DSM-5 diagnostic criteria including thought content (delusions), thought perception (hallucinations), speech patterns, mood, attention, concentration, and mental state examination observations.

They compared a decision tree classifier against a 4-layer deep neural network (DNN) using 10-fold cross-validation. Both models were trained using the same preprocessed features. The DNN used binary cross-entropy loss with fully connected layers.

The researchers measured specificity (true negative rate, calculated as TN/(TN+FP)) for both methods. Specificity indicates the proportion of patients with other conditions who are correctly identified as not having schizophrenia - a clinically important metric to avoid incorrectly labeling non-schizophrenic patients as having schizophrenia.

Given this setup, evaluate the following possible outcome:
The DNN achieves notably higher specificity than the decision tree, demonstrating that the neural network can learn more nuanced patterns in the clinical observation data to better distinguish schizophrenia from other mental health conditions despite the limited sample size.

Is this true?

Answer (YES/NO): NO